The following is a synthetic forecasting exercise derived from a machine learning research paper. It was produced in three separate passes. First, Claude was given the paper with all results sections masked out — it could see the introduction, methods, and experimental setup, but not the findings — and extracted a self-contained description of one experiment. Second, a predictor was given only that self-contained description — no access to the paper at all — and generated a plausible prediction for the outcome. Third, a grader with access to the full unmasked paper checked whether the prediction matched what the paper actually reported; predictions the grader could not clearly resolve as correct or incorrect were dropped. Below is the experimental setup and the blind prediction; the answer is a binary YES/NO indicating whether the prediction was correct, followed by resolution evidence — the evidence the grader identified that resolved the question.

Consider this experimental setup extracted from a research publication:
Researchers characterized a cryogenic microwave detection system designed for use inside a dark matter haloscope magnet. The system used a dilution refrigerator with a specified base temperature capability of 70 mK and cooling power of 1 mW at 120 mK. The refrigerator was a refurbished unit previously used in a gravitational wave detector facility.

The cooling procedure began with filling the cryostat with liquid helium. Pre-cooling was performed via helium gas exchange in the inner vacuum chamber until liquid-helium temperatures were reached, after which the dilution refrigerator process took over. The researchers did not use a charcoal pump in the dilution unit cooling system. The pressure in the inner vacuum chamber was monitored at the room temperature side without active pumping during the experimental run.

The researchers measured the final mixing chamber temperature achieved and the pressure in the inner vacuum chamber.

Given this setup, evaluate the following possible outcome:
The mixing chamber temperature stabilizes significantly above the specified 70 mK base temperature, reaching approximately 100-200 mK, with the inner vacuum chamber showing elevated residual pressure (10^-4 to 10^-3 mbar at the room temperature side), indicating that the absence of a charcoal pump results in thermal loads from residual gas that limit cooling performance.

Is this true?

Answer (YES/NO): NO